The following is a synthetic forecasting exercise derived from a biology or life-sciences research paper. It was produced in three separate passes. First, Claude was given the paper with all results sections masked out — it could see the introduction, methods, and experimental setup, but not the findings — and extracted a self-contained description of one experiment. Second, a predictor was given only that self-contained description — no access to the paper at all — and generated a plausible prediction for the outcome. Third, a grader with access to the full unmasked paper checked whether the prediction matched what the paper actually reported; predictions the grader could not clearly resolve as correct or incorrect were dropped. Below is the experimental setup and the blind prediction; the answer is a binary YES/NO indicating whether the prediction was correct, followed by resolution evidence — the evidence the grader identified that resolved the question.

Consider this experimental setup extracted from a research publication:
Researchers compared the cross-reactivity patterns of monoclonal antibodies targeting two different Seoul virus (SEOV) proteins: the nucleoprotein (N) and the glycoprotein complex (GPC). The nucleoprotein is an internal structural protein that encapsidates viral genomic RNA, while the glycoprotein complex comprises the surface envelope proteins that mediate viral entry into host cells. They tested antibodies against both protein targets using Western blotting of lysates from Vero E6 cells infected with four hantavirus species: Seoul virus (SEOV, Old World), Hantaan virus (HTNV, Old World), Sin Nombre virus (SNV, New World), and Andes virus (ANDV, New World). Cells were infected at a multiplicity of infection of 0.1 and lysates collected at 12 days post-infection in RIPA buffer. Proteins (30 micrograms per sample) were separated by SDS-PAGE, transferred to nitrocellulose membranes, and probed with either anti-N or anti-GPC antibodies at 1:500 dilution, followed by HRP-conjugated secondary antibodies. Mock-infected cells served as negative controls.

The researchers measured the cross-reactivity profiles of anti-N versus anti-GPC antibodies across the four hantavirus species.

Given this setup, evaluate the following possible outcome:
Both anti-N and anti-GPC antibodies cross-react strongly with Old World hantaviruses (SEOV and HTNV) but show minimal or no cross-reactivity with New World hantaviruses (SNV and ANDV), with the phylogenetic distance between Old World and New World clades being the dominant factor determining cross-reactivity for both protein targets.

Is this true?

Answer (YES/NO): NO